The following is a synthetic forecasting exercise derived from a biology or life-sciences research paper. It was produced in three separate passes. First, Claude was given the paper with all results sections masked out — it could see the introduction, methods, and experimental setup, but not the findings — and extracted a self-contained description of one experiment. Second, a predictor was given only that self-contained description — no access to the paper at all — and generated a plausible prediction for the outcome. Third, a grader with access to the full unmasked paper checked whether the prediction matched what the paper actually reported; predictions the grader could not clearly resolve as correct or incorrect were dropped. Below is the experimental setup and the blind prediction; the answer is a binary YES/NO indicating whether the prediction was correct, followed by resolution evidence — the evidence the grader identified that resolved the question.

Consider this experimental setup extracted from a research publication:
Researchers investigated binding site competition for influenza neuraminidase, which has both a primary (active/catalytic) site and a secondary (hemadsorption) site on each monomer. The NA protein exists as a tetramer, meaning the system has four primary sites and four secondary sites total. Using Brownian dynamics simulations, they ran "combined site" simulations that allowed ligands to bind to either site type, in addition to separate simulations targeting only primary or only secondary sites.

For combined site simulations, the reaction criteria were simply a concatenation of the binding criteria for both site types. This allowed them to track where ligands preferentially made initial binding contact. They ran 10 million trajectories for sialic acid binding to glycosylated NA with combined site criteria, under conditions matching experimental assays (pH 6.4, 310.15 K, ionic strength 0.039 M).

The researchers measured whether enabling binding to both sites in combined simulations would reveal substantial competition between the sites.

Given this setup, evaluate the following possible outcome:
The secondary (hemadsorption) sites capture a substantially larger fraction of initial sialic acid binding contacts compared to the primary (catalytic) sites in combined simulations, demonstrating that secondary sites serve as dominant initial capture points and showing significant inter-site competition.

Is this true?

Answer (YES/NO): NO